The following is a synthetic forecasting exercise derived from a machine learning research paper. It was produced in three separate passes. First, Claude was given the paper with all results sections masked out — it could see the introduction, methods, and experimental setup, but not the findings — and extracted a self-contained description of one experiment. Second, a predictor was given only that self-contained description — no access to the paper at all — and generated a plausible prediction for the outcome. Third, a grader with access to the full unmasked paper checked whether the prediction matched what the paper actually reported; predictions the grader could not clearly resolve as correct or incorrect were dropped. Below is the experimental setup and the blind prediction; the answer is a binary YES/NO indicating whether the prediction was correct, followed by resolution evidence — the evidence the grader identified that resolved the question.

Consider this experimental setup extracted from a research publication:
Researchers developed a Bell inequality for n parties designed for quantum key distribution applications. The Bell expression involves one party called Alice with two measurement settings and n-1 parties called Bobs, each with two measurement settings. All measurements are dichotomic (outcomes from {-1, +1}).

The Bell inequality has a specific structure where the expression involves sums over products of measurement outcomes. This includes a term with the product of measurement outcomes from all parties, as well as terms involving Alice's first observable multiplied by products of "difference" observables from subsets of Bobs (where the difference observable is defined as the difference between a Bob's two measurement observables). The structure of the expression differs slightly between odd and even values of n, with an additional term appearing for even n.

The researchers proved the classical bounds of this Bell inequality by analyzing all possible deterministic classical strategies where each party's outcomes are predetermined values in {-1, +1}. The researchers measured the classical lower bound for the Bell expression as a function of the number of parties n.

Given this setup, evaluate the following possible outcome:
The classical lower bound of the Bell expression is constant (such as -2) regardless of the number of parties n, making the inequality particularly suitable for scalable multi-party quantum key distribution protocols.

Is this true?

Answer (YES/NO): NO